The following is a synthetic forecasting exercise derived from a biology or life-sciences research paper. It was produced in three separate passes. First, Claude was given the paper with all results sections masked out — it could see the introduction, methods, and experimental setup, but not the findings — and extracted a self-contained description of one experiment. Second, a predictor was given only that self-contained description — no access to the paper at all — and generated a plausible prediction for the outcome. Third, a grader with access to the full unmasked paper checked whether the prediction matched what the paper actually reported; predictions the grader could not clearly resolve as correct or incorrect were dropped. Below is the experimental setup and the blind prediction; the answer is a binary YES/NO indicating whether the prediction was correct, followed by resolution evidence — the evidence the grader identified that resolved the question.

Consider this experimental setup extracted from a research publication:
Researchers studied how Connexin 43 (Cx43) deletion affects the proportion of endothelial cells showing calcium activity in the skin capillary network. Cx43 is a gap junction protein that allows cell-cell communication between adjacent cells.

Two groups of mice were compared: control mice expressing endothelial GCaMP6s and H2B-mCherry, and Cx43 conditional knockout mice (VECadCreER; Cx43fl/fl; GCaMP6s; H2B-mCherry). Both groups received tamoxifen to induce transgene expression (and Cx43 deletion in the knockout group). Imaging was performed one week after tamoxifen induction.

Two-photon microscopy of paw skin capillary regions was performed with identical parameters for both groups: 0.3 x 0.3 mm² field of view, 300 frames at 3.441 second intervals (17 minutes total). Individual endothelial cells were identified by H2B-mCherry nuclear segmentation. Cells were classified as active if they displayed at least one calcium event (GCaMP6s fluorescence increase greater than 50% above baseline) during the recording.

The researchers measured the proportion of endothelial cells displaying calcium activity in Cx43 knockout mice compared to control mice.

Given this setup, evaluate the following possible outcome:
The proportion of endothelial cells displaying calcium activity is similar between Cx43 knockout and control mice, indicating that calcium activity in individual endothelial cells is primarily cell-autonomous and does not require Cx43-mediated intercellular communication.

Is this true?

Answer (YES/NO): NO